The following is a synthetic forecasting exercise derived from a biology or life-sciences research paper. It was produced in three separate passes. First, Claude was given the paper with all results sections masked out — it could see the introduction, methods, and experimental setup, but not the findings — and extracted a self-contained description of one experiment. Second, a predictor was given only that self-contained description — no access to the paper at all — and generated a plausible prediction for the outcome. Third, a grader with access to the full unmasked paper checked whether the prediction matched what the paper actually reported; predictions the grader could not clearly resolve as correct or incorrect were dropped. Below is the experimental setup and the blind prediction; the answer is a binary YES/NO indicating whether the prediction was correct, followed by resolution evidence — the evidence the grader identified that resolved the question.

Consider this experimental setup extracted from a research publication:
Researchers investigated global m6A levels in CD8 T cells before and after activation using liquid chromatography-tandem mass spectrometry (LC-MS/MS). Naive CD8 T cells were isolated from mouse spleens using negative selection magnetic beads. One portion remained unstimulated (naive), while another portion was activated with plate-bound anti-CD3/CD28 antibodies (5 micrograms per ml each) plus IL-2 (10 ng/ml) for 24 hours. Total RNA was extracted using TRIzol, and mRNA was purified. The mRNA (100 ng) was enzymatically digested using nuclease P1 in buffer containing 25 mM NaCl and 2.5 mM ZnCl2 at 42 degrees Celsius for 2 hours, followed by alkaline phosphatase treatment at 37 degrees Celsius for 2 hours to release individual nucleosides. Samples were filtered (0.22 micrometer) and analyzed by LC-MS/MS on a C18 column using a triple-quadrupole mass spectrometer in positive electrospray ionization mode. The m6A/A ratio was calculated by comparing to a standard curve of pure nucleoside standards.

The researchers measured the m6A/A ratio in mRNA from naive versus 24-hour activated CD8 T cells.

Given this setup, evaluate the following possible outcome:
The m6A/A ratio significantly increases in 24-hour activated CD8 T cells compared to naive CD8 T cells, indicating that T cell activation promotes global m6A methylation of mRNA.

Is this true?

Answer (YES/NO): NO